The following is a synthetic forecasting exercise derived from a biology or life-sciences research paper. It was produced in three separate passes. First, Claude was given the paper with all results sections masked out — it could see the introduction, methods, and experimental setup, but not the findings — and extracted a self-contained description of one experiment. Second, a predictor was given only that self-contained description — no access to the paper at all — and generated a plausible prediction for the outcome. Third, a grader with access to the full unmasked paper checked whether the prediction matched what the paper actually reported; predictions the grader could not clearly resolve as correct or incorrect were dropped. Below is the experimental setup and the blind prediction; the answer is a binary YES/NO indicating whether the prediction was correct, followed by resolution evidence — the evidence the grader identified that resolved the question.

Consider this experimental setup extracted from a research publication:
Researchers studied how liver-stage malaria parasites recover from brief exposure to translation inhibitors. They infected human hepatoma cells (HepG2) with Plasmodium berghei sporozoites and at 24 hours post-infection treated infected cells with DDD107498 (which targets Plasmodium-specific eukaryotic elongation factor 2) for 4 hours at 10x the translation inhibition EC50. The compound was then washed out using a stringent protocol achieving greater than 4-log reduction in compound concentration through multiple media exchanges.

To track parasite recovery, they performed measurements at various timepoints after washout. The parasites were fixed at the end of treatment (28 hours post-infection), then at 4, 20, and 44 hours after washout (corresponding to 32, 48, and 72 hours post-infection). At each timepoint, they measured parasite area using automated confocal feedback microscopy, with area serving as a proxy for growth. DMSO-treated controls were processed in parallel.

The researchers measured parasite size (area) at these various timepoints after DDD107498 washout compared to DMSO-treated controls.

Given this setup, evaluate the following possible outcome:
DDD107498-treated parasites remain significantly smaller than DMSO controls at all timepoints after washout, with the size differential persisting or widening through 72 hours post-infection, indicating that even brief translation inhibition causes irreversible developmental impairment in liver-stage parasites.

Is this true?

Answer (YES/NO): NO